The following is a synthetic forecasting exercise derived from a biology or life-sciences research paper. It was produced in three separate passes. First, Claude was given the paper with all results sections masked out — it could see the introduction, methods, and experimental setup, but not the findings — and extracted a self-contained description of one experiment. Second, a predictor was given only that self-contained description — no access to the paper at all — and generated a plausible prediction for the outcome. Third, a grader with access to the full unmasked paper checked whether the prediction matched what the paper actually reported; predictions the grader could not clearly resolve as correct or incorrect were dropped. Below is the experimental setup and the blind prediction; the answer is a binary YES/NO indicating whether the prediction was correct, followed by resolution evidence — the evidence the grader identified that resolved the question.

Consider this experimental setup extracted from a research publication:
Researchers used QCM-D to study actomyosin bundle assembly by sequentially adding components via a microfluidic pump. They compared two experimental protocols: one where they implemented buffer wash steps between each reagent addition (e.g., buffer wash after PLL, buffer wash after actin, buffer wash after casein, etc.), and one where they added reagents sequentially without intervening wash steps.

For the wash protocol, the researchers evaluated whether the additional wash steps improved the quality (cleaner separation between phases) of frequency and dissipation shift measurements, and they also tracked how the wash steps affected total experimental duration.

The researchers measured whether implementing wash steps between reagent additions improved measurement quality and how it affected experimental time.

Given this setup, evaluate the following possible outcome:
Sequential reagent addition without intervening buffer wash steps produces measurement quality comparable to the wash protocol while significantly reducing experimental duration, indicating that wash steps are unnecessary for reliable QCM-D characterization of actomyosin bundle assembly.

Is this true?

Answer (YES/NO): YES